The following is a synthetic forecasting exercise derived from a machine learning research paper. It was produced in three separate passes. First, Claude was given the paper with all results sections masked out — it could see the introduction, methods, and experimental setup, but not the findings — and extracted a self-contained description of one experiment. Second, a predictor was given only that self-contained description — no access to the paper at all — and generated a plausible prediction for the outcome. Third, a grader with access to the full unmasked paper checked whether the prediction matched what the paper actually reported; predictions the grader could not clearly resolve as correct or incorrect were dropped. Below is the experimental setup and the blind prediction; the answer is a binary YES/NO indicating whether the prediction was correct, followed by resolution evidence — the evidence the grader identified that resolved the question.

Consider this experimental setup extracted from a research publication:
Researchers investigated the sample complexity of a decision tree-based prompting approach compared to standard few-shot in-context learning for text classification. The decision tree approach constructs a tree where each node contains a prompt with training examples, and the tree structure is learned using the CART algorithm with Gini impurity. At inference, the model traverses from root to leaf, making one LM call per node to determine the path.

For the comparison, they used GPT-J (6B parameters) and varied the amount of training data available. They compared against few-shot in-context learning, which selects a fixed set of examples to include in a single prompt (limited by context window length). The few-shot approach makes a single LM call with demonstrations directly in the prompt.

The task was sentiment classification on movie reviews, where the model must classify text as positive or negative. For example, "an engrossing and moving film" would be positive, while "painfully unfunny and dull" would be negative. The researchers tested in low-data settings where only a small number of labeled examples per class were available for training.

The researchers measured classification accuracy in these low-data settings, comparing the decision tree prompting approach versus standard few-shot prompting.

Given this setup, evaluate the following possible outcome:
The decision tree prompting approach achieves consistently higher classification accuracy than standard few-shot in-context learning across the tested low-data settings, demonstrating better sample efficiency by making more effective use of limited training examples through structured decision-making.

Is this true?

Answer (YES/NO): NO